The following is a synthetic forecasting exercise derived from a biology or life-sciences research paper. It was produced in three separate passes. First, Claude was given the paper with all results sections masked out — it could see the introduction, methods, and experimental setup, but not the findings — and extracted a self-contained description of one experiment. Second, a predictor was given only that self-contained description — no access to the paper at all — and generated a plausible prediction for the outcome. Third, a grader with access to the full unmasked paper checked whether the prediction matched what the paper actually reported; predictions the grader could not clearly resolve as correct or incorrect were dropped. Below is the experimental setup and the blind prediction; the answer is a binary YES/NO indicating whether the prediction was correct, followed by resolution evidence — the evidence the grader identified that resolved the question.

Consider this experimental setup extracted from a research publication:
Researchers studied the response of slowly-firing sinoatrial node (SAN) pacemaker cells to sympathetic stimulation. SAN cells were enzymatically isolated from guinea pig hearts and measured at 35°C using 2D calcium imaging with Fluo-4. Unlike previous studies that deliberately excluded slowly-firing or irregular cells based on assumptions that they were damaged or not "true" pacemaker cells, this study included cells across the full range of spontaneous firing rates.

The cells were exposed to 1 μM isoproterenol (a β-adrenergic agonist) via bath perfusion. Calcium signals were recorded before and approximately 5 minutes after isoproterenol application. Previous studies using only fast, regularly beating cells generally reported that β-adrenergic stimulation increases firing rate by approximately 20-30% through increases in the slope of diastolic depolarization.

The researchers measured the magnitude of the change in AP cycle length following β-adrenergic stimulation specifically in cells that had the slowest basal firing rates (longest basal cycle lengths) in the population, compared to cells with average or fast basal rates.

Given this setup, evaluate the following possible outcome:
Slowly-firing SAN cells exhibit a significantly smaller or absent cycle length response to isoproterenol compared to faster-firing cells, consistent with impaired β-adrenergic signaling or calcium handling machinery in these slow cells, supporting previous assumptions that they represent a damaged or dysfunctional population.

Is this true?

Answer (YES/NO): NO